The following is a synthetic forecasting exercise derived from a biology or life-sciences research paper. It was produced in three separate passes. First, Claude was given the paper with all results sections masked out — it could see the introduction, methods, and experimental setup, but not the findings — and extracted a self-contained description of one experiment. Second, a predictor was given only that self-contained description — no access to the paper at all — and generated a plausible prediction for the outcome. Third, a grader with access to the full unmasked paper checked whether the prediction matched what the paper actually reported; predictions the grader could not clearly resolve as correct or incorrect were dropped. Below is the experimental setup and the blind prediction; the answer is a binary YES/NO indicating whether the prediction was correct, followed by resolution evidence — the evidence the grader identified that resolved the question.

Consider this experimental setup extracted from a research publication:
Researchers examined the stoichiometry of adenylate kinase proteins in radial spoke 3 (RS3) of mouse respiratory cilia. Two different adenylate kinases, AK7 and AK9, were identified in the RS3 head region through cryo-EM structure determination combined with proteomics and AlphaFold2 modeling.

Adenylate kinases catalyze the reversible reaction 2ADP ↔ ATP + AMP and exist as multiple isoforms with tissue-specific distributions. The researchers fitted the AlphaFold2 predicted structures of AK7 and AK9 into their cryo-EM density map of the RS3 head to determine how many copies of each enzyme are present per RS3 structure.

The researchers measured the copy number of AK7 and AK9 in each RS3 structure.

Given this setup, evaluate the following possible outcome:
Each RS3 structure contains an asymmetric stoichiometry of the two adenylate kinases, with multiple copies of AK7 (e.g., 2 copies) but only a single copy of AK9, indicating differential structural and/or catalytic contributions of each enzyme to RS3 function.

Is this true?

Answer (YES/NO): YES